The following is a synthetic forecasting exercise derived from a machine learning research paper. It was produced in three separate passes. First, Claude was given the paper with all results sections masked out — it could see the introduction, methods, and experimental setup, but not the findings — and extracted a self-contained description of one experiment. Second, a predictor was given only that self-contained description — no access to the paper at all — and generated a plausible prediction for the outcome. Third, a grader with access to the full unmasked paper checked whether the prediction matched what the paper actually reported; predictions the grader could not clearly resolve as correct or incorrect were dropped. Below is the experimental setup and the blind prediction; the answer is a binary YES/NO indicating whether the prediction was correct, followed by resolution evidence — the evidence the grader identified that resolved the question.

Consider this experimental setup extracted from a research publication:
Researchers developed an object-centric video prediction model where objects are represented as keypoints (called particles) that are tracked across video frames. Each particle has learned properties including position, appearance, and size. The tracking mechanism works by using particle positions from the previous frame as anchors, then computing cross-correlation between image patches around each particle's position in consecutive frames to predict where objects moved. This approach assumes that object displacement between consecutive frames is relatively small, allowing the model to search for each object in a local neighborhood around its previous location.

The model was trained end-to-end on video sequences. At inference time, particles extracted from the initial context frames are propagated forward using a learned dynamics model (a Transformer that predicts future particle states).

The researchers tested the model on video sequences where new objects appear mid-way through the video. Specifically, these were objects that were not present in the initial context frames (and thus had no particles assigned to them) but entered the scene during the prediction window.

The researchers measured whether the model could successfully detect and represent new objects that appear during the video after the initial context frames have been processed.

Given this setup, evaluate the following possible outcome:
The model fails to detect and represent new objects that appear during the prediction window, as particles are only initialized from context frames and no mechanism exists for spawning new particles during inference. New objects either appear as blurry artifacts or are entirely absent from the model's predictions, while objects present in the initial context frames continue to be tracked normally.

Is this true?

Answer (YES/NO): YES